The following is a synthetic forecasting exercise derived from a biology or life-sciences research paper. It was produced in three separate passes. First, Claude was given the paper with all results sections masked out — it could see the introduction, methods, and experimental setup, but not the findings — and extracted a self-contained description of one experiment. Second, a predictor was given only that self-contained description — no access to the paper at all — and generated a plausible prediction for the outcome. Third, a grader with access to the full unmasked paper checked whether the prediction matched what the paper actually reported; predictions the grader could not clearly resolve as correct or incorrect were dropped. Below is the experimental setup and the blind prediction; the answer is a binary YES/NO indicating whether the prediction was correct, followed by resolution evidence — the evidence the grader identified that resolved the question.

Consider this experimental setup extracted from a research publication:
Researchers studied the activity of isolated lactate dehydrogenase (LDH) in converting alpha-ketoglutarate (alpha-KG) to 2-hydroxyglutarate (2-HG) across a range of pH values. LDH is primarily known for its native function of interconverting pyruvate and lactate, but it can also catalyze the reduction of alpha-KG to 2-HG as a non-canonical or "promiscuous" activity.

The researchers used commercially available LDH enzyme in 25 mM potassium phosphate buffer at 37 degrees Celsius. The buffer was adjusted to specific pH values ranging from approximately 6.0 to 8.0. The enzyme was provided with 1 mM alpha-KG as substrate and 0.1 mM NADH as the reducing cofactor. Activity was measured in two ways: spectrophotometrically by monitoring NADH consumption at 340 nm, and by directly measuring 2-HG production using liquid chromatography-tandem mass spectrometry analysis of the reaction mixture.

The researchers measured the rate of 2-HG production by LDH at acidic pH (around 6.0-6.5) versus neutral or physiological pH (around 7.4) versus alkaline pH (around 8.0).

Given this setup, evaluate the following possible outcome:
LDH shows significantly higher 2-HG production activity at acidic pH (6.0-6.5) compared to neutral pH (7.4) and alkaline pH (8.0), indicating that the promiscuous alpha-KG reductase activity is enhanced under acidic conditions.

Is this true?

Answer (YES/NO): YES